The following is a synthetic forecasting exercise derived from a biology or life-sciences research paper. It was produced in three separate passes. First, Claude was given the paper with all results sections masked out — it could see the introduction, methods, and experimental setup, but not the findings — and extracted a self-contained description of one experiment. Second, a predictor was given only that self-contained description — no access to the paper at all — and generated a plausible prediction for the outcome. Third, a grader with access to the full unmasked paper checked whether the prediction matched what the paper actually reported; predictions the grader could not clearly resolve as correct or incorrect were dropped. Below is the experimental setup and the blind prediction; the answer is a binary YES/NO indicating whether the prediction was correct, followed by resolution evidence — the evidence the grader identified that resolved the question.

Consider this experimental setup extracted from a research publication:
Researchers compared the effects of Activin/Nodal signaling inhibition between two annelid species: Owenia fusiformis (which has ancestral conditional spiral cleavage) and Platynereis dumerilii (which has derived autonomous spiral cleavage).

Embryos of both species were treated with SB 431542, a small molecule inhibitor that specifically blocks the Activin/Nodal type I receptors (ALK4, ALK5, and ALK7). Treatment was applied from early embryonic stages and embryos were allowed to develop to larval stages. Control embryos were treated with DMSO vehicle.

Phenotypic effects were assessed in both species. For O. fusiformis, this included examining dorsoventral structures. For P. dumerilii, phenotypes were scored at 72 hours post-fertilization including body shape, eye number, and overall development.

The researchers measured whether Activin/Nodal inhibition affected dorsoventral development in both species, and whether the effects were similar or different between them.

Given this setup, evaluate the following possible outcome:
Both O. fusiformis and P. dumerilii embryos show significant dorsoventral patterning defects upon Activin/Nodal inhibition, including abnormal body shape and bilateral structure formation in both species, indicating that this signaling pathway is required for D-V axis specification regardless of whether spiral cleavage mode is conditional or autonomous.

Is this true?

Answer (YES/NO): NO